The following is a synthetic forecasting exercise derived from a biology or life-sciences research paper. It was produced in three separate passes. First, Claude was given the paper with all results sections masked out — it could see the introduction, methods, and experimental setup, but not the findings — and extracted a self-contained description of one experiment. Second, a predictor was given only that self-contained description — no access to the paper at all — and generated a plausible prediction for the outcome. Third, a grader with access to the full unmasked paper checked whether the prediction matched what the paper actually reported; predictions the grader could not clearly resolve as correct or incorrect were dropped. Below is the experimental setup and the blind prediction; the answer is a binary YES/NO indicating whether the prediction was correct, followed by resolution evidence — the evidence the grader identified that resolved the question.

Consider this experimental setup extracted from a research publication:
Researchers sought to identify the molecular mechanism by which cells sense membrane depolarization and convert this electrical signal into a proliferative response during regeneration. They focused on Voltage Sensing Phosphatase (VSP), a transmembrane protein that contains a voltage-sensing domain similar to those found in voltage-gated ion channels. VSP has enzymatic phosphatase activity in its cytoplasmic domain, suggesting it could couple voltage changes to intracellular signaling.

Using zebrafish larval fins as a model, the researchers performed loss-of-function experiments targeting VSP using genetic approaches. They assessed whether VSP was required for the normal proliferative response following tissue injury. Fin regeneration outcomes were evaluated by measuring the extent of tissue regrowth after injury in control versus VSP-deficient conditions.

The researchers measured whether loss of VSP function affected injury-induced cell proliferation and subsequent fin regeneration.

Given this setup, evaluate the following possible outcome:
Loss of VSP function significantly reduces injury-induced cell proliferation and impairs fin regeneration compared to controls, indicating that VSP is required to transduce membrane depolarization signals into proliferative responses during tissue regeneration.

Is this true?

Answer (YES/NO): YES